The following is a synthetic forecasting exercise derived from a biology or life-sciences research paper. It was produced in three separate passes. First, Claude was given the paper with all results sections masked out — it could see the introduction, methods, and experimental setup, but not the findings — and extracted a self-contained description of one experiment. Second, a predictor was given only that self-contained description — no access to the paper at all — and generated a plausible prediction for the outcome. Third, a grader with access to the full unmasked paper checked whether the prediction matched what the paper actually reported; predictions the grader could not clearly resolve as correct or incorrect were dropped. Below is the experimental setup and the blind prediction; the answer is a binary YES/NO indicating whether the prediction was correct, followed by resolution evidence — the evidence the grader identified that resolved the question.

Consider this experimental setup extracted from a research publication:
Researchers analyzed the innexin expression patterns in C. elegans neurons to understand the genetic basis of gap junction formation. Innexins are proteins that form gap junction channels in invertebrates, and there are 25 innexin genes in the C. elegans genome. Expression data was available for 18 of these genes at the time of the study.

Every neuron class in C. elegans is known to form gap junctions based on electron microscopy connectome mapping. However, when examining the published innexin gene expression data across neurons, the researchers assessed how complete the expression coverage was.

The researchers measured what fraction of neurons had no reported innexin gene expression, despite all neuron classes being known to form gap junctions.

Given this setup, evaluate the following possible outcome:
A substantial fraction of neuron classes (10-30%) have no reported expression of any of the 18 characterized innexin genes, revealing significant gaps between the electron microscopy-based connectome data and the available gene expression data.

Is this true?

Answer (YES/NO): NO